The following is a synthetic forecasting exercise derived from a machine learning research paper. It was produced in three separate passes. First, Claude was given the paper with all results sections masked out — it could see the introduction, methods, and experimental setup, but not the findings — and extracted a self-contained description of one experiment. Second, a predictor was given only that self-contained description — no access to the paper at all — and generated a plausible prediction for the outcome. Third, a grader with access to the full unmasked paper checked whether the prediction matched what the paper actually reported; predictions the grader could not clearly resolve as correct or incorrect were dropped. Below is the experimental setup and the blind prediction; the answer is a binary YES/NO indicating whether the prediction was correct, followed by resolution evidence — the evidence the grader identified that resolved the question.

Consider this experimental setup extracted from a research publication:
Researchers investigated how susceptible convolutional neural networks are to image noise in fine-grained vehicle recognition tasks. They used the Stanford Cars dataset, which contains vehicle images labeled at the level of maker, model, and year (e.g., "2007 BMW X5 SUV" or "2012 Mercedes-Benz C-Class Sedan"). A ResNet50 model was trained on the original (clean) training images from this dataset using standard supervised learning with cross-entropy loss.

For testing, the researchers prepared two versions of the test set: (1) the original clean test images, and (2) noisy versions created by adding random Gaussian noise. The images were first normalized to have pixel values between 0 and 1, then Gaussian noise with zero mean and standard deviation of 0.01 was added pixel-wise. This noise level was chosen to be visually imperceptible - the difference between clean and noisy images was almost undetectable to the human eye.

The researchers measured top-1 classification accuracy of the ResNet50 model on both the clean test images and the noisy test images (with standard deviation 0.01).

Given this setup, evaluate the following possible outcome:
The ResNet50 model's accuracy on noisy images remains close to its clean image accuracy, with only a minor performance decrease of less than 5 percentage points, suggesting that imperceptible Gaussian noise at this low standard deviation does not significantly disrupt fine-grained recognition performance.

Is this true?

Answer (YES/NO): NO